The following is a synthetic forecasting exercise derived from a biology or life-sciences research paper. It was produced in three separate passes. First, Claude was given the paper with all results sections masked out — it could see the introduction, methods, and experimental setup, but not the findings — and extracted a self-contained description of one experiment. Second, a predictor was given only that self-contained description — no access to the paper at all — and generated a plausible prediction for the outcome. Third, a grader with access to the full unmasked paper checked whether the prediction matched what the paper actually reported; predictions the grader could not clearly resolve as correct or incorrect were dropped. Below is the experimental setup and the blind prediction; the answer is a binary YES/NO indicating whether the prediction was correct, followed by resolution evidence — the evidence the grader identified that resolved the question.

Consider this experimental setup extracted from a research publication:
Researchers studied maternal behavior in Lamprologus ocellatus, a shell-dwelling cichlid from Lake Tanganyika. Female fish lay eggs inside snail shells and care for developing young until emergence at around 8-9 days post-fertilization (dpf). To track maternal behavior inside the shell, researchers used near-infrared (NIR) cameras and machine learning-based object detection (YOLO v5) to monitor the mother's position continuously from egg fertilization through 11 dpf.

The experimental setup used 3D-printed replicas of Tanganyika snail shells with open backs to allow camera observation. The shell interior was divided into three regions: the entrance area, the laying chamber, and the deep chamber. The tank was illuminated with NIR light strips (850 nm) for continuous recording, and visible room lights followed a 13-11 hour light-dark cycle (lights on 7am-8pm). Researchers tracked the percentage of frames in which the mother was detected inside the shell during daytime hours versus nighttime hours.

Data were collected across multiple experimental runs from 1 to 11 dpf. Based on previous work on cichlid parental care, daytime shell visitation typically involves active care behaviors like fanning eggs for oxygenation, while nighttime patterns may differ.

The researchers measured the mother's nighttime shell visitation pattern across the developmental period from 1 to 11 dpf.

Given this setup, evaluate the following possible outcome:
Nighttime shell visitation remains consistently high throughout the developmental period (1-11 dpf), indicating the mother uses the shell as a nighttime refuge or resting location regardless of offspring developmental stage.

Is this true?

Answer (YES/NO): YES